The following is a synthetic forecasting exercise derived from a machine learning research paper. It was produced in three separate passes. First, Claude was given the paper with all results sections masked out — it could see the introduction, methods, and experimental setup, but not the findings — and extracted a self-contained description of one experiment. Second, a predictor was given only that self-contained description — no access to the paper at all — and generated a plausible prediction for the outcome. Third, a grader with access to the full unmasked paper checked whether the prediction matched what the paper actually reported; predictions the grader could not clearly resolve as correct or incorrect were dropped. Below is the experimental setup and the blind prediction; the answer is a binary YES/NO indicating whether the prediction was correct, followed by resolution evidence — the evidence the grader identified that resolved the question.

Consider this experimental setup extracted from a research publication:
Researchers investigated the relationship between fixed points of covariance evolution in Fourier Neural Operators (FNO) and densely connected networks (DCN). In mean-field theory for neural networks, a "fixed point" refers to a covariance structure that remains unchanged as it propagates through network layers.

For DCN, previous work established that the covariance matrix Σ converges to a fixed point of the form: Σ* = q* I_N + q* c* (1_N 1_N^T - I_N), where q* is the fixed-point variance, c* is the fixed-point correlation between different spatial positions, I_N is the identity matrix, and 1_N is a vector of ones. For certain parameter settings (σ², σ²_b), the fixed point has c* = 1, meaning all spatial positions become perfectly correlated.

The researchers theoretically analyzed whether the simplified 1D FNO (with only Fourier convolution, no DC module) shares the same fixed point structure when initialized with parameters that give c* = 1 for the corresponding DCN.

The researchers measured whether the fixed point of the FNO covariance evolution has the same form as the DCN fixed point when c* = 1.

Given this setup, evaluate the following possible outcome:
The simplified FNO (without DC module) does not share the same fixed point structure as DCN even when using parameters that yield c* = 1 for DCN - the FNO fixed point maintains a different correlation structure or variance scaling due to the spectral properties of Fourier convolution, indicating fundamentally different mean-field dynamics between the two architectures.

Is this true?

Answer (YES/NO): NO